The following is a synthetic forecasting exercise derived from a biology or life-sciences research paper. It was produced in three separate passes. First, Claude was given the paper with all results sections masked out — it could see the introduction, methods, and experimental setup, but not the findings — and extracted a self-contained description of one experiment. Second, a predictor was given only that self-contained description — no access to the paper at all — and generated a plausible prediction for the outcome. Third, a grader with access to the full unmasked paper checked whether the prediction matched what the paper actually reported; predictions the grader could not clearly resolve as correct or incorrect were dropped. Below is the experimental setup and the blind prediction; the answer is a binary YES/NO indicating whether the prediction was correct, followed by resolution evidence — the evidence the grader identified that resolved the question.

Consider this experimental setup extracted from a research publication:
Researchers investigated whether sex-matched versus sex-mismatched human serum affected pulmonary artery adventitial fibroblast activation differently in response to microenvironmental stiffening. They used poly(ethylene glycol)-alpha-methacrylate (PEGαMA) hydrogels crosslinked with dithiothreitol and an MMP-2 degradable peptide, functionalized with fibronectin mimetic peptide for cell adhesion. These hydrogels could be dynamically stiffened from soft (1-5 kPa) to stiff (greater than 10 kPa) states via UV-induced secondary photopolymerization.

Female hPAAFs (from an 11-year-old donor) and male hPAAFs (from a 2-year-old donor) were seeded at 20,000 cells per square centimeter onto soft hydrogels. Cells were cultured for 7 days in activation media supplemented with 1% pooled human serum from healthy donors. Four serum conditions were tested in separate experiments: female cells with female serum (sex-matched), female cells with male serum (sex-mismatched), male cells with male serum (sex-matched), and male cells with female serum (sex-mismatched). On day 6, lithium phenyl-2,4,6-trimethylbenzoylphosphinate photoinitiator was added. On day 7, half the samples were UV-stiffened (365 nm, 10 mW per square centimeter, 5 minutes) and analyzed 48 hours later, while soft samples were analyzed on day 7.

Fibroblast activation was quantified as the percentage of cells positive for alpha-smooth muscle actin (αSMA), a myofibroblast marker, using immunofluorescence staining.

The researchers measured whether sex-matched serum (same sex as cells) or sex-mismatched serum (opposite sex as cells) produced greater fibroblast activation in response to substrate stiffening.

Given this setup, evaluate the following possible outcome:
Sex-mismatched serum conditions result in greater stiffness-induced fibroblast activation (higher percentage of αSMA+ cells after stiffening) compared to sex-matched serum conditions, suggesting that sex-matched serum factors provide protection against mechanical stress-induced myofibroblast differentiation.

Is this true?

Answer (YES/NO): NO